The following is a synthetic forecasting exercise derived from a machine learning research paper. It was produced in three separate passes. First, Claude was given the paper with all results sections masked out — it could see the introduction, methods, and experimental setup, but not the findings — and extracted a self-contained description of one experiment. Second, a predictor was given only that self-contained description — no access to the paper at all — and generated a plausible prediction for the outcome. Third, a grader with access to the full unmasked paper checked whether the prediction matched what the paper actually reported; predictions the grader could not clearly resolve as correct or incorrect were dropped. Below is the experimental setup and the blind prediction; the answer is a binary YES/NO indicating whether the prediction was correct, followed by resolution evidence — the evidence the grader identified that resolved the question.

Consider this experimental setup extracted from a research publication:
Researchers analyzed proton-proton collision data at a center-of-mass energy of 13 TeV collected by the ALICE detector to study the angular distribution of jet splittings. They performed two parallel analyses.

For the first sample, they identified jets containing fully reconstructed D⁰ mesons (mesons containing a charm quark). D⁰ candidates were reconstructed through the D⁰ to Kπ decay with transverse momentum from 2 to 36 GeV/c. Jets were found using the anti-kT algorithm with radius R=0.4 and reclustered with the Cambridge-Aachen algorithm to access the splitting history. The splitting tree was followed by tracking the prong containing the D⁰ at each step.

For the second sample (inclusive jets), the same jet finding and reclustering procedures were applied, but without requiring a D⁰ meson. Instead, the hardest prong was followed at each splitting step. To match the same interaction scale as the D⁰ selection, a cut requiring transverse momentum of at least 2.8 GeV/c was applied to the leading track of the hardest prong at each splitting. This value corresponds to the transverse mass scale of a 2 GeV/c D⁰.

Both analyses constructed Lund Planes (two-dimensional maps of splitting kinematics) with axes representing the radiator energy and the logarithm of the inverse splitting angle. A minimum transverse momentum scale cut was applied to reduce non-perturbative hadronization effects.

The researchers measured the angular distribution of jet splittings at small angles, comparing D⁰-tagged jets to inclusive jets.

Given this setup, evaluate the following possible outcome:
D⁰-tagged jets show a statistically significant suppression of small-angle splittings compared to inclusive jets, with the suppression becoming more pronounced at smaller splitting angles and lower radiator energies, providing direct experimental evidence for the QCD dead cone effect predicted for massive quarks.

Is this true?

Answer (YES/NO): YES